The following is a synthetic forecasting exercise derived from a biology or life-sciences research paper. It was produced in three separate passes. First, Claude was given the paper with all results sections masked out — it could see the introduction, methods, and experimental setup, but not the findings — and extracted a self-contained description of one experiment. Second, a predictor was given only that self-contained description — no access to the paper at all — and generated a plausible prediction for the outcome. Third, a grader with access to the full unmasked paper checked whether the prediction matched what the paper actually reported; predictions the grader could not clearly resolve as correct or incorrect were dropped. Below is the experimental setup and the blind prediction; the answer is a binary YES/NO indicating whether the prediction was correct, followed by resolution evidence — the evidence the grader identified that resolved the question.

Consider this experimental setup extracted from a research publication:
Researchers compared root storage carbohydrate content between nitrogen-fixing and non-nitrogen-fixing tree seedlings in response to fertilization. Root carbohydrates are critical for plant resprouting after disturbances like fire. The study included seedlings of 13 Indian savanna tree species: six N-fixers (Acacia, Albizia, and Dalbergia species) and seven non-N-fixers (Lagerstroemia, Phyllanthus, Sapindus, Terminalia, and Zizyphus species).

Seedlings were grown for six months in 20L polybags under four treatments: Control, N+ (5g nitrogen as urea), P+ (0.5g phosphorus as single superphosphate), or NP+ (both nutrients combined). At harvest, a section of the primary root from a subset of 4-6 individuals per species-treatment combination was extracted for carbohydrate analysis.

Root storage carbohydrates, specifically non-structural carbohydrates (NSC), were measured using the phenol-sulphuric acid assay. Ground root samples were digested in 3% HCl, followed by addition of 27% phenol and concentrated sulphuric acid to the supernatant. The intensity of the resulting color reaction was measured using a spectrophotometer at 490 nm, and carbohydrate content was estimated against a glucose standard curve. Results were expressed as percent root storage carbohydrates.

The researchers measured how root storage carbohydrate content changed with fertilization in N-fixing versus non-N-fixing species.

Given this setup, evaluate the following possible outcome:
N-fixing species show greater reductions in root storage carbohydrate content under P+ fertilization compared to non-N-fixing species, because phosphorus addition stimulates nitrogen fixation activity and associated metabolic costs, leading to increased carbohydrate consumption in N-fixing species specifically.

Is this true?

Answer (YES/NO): NO